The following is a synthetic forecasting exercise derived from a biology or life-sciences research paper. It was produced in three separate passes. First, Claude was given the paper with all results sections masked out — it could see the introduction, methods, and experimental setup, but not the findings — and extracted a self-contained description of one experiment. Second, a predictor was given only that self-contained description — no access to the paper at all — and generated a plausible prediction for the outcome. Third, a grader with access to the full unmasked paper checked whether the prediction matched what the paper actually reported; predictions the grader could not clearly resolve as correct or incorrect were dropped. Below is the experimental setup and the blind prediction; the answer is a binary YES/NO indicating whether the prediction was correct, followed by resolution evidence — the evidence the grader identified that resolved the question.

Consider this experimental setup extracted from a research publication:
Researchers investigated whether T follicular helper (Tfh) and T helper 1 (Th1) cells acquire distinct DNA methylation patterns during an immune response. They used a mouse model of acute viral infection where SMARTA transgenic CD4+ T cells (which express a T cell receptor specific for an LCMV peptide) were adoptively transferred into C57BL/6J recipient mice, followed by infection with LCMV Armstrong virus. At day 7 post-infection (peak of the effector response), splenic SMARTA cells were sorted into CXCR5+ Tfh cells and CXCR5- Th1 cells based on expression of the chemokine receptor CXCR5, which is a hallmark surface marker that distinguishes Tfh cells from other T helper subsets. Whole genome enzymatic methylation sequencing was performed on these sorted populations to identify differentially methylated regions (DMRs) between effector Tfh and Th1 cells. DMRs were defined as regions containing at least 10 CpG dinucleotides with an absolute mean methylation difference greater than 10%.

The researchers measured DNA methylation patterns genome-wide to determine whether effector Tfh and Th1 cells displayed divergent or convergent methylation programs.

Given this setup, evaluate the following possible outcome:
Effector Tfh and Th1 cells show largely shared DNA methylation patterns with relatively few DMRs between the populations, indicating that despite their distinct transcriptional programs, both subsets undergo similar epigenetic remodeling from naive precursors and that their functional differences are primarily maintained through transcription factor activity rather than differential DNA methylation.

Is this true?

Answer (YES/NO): NO